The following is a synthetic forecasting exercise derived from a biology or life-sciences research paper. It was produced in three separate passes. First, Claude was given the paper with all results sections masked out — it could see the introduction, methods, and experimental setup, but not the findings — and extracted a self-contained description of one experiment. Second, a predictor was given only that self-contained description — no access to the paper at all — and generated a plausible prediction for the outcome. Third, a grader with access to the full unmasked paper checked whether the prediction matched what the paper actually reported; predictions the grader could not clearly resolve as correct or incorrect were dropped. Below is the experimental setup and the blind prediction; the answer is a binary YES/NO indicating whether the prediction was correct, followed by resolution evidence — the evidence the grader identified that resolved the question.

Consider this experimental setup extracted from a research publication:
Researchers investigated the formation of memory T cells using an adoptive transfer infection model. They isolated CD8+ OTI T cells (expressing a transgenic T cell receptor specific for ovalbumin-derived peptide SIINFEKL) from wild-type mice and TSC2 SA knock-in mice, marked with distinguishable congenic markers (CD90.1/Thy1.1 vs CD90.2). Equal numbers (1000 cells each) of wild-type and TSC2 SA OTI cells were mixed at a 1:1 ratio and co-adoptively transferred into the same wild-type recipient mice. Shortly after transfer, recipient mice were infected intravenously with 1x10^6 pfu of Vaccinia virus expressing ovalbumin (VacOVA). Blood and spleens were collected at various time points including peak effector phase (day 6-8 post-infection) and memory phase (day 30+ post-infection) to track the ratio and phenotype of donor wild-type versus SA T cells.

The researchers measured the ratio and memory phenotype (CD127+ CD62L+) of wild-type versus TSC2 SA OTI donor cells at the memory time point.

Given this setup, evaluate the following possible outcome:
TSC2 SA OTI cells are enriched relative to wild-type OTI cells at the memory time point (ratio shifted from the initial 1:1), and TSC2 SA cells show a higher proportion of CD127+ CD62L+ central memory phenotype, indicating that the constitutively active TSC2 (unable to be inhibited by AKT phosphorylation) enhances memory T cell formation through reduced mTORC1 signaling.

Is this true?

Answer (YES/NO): NO